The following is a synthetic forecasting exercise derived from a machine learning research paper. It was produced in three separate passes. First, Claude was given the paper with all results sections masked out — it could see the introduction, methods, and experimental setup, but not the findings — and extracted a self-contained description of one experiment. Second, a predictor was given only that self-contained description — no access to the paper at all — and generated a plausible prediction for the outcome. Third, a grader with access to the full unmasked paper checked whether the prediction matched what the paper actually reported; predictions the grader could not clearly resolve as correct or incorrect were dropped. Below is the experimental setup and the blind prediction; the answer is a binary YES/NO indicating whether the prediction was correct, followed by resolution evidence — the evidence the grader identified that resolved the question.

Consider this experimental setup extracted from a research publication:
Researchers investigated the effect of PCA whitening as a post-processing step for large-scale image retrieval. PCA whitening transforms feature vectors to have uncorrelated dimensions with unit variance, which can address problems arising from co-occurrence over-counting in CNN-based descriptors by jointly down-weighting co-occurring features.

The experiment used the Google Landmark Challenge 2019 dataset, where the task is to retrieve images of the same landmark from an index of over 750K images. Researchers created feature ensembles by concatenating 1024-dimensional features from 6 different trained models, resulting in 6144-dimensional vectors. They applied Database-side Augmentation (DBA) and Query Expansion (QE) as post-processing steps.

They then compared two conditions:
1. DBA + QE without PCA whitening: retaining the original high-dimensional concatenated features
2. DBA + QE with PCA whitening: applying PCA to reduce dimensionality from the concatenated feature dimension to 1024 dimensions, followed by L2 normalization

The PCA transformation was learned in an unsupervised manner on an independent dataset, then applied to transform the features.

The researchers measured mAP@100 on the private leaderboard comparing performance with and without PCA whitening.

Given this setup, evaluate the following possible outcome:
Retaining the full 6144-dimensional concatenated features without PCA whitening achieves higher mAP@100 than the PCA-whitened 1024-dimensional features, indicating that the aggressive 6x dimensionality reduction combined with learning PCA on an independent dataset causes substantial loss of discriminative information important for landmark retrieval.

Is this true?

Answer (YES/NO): NO